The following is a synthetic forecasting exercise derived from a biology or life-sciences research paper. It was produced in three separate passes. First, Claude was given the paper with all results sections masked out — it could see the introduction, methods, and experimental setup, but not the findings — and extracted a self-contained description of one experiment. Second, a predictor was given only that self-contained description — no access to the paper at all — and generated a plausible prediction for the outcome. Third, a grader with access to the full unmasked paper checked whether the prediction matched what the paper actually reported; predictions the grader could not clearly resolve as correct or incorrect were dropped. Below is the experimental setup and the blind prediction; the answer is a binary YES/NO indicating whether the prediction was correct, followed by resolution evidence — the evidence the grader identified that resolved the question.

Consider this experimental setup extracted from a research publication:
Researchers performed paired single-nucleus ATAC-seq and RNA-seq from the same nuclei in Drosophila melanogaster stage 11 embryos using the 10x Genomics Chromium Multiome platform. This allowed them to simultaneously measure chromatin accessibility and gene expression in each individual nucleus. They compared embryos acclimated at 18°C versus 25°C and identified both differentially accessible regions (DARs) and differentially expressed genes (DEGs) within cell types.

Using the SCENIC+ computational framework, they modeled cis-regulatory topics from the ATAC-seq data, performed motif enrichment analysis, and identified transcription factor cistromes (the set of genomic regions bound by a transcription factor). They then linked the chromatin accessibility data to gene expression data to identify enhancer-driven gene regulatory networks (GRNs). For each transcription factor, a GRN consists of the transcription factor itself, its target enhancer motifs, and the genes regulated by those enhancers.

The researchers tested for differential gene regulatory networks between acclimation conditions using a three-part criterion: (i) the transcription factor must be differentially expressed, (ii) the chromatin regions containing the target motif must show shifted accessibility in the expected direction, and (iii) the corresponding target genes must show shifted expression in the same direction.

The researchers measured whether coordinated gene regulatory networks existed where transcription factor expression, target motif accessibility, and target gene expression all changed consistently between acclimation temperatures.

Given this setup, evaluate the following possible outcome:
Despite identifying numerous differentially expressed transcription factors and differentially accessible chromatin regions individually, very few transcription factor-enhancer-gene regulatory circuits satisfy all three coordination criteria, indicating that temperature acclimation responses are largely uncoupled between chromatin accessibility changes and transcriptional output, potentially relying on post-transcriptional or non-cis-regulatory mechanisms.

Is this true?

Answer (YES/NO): NO